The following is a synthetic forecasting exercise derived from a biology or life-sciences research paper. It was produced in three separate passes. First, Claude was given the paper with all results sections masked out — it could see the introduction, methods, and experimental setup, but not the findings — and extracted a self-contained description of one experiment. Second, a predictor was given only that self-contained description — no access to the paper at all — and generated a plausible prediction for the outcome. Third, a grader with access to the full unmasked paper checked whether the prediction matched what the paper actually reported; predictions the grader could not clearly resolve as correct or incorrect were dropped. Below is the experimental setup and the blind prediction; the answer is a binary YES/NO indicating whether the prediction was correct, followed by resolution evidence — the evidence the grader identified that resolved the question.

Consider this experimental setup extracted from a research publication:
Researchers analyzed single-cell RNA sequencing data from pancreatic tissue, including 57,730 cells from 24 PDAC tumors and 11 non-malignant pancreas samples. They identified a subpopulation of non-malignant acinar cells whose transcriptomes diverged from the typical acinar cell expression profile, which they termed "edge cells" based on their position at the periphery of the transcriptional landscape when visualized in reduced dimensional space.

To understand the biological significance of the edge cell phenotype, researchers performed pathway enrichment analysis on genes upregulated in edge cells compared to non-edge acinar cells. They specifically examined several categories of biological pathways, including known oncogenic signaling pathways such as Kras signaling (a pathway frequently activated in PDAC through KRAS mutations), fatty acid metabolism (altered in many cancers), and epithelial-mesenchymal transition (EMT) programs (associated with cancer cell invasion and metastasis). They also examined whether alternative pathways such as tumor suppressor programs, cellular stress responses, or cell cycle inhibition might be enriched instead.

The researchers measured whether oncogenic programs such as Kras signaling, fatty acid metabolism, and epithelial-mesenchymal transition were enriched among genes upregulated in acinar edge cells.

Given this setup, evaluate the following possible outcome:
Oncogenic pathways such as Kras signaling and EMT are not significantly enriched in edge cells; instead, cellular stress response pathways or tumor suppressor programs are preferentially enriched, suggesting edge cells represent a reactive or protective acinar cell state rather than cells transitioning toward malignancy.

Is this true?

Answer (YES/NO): NO